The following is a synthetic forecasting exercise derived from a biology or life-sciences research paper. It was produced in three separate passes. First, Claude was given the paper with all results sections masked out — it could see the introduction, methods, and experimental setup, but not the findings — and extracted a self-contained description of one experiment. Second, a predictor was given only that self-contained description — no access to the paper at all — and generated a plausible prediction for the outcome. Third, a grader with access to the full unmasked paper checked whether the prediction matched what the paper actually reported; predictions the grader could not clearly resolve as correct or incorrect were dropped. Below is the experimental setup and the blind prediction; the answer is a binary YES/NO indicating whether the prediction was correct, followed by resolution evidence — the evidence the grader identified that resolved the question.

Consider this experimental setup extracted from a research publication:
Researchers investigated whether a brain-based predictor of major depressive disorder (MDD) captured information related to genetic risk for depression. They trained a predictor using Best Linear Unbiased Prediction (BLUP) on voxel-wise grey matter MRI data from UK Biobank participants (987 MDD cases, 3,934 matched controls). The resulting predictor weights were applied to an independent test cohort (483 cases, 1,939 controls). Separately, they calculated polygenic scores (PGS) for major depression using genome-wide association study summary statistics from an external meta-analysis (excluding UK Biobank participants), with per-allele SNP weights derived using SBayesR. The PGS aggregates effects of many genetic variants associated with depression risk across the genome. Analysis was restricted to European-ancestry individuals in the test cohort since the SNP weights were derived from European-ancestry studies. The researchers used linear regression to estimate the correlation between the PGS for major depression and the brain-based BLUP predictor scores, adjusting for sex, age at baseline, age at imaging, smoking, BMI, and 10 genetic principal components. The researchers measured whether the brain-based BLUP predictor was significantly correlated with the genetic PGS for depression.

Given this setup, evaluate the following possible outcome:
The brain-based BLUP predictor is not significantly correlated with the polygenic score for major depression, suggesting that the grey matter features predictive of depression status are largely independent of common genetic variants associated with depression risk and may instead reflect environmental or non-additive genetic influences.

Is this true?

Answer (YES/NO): NO